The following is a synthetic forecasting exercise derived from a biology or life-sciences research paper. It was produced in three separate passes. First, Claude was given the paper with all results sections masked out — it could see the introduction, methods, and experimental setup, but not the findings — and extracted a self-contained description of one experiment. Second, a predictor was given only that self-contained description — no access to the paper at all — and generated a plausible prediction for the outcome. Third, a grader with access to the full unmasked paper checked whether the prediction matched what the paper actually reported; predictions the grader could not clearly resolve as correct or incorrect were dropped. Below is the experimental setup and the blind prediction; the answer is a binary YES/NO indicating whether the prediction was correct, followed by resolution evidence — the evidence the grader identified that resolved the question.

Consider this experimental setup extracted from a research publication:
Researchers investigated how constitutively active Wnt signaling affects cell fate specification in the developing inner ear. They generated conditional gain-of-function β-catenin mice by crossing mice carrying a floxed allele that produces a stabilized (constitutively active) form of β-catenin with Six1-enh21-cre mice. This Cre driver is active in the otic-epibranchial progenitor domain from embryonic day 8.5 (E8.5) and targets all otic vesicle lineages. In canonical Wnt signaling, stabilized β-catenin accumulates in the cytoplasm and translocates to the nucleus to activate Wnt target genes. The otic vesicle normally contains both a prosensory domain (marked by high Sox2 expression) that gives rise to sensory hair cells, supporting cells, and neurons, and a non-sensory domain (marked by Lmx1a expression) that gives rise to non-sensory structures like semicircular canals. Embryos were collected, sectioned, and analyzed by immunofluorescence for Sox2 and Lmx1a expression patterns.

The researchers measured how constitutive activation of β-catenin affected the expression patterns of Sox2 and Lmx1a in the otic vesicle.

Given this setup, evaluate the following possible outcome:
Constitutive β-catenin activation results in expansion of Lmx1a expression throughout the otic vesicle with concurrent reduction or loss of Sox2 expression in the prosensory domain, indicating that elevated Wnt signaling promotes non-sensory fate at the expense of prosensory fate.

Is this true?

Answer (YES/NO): YES